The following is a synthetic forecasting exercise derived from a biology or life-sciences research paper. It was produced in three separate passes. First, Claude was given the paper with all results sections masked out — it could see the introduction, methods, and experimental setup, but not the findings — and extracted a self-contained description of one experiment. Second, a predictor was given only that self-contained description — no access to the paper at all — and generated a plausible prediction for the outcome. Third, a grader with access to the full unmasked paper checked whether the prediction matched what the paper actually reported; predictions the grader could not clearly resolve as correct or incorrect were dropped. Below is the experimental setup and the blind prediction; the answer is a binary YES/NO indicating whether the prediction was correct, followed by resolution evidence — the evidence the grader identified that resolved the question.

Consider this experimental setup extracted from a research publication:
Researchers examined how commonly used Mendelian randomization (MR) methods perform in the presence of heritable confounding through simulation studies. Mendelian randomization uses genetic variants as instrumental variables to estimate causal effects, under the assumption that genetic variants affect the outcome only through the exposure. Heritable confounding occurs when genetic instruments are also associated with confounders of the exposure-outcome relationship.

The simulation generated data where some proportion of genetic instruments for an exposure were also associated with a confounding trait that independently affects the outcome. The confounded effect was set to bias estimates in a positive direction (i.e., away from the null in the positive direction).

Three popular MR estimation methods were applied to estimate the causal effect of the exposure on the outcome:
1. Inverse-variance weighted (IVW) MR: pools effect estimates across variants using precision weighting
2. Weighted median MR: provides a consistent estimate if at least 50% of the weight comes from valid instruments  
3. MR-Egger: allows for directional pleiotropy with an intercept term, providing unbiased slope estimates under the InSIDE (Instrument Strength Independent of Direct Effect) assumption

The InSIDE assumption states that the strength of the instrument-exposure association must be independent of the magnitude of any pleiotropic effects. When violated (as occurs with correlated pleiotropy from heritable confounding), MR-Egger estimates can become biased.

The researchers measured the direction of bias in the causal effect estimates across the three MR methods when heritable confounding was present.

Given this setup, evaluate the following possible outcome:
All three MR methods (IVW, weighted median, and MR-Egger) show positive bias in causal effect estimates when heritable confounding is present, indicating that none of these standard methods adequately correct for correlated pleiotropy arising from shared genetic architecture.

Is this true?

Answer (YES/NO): NO